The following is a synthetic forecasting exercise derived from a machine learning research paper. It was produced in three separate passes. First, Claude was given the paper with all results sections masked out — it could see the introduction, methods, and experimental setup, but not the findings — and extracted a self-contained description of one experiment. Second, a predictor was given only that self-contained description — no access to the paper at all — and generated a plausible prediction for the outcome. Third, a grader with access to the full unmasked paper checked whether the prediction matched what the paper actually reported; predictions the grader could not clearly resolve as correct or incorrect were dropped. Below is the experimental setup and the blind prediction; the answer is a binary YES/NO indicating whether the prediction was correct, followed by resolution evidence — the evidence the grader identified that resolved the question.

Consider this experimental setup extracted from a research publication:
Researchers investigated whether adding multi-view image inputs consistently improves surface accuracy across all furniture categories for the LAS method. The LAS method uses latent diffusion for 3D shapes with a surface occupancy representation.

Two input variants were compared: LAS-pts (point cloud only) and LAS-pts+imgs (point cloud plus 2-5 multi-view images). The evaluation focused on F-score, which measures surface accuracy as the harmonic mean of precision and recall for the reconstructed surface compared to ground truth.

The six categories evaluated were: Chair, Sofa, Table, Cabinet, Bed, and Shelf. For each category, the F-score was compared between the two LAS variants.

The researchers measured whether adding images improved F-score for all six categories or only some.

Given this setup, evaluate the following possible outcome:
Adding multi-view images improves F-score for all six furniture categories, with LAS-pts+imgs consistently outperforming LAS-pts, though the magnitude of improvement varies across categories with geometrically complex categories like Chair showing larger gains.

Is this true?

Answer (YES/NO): YES